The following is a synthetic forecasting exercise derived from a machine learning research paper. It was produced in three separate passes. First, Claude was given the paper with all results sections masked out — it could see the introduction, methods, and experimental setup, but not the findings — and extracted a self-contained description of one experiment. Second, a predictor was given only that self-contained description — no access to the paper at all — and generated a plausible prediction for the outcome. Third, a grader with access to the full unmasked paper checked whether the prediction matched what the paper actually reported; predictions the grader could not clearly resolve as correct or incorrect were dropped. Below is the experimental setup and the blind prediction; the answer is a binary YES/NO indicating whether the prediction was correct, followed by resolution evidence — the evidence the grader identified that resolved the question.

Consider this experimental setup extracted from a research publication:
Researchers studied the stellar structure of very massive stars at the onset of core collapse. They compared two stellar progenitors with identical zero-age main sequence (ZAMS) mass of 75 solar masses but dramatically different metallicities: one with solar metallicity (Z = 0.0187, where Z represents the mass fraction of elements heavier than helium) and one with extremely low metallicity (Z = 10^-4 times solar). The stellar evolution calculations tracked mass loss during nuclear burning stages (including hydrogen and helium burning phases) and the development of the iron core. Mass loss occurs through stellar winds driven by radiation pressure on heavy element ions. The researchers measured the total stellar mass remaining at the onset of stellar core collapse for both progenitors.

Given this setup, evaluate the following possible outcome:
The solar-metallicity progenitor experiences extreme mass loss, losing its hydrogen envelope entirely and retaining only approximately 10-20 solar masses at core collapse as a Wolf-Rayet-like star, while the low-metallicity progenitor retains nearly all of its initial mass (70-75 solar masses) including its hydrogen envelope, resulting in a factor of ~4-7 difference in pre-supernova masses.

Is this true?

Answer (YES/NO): NO